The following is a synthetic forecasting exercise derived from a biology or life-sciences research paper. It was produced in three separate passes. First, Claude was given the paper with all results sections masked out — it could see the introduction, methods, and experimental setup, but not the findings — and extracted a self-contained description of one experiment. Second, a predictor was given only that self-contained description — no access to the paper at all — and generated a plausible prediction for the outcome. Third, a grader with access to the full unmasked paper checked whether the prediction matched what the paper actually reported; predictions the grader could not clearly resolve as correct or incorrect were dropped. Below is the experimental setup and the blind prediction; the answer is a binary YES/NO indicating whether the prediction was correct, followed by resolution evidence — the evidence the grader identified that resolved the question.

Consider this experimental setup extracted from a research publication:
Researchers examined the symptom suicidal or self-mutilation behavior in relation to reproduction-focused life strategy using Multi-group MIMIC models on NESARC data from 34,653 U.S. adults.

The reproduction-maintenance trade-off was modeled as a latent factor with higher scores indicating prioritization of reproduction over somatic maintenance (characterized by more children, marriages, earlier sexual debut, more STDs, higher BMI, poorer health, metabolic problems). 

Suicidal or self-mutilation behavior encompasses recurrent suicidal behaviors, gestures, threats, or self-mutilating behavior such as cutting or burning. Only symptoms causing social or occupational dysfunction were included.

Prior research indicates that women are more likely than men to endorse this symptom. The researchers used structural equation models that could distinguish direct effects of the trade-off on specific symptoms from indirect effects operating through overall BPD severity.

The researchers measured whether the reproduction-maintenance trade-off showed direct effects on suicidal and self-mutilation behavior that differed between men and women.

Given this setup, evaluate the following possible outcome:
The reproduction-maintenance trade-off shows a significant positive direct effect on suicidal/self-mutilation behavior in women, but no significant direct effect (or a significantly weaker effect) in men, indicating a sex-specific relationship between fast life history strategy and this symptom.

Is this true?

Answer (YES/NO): NO